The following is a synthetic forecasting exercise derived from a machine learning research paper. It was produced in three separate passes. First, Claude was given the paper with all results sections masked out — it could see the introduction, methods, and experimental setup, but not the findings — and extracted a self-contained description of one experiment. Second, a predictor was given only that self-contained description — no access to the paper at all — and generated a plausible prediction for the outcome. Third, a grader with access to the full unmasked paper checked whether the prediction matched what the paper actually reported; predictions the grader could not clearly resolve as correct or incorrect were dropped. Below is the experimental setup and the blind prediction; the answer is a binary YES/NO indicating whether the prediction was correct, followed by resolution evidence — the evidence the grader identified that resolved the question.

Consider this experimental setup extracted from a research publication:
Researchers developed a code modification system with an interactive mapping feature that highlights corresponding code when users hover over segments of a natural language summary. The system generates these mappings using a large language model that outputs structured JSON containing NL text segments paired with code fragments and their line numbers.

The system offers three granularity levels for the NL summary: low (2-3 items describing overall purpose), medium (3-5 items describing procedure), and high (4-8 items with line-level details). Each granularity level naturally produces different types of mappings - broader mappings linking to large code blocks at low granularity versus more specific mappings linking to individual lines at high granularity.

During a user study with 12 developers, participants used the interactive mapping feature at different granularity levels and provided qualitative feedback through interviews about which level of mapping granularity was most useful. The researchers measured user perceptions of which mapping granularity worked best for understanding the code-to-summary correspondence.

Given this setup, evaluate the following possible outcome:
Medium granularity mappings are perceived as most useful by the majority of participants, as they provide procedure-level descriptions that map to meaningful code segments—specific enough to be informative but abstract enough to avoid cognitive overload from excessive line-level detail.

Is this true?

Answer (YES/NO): NO